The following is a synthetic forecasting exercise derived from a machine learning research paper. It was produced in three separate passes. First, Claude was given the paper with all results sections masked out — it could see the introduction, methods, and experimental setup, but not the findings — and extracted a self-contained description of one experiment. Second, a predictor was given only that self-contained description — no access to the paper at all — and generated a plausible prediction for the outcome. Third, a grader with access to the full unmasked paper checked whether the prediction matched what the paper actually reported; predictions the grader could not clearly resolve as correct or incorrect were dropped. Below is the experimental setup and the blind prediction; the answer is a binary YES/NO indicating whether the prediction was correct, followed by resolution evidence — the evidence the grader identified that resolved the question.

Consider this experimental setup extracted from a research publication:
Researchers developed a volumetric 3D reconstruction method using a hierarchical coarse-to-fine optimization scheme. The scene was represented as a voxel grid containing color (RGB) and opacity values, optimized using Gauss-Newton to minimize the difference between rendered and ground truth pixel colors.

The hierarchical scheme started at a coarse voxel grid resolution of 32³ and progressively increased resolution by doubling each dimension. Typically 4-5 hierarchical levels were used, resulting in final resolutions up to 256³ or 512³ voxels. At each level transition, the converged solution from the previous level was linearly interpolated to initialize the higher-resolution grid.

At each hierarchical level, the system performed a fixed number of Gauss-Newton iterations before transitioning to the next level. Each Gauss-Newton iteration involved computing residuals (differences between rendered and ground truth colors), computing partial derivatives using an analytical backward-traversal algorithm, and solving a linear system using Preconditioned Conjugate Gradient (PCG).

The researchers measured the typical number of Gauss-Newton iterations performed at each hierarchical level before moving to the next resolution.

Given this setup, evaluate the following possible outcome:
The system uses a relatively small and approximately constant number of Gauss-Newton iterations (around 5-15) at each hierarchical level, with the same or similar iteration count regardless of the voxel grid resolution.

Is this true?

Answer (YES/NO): NO